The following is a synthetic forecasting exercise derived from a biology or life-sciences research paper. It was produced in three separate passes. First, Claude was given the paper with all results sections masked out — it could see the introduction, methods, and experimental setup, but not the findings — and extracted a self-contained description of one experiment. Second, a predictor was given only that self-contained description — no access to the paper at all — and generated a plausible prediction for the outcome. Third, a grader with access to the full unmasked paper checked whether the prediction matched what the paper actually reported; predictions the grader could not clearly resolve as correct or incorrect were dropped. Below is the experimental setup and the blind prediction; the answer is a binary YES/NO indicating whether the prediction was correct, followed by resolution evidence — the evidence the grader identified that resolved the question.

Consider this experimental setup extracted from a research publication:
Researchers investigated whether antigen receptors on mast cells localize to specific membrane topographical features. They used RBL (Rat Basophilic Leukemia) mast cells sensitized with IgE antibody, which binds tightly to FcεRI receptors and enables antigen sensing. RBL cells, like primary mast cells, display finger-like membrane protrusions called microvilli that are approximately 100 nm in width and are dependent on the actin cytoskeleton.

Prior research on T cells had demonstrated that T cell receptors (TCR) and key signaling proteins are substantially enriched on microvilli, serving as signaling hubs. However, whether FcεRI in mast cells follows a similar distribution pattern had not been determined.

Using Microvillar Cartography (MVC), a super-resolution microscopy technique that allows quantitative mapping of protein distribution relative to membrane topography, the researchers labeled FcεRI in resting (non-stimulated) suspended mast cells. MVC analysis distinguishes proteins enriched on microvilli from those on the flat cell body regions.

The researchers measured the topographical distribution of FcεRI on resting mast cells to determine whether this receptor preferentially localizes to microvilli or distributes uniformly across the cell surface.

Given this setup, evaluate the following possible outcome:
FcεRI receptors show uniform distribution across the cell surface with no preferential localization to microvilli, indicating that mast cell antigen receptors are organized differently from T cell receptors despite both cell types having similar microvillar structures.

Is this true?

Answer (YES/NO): NO